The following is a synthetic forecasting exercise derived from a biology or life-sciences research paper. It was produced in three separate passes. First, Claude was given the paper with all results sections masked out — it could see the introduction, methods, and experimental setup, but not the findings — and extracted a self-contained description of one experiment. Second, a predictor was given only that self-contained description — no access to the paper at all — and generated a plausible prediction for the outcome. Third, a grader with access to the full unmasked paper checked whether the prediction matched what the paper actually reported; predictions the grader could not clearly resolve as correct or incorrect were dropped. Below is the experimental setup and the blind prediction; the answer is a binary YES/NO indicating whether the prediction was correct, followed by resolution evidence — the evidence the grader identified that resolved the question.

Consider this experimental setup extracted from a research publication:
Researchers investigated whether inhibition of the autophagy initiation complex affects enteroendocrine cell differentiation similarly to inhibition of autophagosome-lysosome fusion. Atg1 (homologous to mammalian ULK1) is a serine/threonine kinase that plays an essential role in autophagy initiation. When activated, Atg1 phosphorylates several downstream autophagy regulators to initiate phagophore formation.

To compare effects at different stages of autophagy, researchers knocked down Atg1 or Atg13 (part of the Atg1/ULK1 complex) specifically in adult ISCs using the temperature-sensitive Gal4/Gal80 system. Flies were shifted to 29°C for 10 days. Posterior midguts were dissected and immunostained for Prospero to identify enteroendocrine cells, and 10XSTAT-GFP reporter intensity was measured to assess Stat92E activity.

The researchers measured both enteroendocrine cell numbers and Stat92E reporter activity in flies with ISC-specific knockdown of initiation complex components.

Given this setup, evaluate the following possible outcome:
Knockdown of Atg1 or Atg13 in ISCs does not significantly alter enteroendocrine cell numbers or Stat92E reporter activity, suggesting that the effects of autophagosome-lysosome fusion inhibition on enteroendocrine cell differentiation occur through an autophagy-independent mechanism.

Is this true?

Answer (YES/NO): NO